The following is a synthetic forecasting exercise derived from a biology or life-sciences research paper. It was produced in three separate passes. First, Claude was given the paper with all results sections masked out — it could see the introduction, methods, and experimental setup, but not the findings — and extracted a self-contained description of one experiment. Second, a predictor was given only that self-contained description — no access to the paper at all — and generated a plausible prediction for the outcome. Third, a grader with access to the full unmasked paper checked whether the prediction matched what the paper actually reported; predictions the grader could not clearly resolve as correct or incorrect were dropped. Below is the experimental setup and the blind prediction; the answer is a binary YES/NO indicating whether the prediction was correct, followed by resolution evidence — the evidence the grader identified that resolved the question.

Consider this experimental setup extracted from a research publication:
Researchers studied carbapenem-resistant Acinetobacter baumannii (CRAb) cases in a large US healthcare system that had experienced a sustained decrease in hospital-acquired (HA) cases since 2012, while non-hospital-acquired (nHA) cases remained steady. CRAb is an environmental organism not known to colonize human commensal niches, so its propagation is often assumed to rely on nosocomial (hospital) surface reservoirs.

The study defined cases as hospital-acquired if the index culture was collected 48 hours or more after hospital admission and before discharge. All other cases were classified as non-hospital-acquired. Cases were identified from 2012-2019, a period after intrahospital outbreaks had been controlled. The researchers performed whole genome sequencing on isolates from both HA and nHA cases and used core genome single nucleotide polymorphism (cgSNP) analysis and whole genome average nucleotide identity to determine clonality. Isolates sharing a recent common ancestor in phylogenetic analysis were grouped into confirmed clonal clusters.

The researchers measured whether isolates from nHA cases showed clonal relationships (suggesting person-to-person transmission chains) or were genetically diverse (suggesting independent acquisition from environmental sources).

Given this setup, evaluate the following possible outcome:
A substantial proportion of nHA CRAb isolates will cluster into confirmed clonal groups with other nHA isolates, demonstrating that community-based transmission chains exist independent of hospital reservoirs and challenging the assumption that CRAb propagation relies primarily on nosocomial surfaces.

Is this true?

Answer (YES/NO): YES